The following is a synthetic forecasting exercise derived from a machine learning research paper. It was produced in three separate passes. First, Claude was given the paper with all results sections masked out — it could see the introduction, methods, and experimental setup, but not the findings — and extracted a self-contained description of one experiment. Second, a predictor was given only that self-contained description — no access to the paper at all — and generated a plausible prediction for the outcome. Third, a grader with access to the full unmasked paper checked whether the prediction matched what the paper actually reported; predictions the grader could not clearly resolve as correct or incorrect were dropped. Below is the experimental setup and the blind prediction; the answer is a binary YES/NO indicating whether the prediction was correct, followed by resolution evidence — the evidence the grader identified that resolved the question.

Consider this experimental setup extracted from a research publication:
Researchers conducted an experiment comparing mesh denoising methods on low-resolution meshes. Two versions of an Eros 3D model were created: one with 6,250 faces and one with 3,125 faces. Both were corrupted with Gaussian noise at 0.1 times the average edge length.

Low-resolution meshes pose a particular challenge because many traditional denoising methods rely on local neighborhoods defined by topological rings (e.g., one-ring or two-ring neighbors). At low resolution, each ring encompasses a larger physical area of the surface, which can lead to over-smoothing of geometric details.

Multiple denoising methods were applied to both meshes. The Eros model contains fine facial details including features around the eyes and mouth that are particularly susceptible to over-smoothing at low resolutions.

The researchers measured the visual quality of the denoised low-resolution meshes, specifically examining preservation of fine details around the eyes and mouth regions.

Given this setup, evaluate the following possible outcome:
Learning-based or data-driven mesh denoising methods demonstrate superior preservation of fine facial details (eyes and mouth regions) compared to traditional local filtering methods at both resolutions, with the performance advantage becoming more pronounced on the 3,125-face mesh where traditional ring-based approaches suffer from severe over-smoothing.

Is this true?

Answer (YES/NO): NO